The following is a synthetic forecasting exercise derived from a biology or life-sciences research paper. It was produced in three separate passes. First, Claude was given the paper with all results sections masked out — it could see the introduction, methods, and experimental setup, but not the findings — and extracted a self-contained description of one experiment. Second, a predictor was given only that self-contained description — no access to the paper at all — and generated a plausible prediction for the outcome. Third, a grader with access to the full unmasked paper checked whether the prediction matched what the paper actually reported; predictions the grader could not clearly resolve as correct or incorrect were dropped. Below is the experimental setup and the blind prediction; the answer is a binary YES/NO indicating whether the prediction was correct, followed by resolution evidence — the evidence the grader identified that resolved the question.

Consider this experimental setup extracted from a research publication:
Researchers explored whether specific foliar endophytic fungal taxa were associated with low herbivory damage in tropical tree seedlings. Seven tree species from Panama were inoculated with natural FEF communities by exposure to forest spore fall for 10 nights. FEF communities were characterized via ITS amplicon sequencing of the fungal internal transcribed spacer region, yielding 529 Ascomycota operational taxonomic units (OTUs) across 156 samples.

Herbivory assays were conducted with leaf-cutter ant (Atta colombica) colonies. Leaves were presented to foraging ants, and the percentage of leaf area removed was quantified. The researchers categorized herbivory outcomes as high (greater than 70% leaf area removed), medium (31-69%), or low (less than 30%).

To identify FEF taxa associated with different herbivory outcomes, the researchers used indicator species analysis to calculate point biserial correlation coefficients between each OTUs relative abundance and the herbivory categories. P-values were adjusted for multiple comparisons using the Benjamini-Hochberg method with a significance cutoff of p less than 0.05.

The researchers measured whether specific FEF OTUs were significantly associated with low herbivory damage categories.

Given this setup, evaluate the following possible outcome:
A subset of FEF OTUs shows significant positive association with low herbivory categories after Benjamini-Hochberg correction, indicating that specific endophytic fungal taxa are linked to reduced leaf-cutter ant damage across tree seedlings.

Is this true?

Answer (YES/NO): NO